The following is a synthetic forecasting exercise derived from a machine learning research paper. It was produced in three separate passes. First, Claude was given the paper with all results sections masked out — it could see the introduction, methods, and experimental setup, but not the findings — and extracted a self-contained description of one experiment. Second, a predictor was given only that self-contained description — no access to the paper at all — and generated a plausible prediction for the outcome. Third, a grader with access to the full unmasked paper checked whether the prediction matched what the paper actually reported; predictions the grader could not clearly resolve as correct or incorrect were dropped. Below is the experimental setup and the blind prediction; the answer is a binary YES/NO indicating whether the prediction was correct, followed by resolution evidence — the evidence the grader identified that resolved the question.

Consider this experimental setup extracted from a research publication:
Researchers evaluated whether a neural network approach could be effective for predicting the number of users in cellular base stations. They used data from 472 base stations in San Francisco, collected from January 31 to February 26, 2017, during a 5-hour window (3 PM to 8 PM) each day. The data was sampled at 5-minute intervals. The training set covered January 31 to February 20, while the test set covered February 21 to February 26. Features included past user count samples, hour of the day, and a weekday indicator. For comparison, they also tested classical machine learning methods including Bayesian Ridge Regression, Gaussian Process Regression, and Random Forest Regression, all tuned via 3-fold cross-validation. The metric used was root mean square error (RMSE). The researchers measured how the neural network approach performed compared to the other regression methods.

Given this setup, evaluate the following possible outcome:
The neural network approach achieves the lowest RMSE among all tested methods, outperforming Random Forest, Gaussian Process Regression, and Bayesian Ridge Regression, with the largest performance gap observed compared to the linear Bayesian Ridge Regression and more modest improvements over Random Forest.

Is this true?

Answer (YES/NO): NO